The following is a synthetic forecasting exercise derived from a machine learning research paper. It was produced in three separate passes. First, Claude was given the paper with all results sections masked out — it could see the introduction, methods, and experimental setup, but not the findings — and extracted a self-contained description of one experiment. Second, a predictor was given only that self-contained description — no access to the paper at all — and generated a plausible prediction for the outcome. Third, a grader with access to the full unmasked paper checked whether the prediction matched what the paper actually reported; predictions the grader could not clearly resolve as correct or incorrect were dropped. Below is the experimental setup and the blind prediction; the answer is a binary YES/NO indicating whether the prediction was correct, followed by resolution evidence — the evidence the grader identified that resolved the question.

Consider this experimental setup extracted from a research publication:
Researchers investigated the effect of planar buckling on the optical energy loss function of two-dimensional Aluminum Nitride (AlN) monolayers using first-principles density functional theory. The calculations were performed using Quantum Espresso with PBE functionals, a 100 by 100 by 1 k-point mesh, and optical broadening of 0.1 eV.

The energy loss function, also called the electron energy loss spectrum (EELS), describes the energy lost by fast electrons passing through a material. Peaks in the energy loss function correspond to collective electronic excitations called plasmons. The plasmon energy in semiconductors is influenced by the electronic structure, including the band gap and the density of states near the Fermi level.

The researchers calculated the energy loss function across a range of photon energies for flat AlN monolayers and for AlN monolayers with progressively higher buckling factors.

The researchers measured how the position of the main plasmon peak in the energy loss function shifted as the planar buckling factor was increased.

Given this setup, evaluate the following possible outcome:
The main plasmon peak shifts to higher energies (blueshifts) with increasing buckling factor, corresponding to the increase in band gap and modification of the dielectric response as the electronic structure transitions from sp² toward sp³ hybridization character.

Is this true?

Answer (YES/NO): NO